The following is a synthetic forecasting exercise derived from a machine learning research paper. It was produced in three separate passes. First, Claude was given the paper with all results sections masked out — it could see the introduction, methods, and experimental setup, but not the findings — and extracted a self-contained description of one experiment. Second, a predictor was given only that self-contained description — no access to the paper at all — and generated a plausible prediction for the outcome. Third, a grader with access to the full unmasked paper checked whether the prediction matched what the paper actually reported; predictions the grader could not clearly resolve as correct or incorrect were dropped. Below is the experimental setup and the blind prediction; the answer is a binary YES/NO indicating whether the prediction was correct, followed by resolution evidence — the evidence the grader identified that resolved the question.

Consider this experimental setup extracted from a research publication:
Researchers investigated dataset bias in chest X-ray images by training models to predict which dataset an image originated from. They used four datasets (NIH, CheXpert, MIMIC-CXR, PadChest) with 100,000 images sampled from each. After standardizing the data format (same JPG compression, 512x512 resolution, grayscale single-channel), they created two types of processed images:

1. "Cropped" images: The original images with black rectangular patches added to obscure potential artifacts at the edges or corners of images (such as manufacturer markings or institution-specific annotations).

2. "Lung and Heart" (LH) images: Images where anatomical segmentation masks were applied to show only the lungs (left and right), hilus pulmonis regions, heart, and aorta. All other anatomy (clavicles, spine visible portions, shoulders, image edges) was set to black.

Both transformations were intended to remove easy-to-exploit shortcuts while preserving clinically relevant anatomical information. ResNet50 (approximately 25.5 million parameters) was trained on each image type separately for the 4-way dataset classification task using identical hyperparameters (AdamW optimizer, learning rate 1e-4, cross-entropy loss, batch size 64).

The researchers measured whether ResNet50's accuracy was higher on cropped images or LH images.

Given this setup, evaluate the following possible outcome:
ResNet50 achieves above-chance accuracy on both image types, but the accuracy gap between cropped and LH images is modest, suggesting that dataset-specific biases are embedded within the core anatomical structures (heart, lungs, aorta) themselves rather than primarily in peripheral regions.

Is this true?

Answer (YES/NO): YES